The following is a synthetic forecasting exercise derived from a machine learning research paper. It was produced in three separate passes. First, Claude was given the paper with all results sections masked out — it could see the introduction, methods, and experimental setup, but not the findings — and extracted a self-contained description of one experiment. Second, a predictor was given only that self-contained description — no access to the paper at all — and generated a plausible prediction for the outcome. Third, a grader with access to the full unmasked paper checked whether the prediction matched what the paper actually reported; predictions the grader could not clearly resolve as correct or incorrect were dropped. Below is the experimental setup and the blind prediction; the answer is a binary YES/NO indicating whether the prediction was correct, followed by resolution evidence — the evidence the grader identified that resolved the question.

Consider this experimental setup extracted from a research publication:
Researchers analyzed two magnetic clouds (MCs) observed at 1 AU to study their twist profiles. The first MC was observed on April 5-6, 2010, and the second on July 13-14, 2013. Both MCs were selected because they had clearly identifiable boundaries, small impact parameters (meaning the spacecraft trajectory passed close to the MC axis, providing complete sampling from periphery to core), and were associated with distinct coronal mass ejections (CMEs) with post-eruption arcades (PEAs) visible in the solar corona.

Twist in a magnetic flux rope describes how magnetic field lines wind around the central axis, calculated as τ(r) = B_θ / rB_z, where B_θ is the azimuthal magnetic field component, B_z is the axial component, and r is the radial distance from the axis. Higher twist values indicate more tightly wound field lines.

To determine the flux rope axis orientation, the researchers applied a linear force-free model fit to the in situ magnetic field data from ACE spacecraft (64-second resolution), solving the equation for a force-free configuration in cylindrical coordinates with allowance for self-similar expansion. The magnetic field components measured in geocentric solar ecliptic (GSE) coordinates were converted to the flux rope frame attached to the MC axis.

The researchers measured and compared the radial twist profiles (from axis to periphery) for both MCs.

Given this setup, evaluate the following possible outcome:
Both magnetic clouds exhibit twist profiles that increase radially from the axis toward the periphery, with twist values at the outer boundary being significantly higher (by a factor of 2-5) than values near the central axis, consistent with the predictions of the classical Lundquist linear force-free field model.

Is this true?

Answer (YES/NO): NO